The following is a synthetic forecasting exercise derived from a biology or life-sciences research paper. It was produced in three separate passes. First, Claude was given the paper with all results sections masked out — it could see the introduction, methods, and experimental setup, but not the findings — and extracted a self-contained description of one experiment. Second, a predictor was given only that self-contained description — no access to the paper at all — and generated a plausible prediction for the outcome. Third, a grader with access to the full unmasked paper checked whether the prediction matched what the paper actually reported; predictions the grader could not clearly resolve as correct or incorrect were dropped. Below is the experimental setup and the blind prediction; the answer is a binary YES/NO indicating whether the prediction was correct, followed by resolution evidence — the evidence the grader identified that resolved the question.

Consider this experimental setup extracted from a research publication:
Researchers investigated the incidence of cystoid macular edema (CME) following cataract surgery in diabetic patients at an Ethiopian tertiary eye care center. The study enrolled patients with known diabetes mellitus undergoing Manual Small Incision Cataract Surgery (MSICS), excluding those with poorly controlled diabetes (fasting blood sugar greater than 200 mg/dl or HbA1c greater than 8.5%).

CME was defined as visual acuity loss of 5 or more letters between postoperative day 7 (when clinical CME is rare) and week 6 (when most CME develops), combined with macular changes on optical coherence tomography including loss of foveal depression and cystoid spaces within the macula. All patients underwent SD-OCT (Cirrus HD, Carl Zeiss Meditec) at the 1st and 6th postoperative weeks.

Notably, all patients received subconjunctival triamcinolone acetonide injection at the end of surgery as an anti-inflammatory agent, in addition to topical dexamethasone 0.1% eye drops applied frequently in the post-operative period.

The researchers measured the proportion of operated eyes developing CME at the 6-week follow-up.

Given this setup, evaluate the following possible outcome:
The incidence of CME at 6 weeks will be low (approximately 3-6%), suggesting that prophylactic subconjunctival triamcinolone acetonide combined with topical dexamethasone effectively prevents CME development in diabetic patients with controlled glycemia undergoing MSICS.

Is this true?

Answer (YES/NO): NO